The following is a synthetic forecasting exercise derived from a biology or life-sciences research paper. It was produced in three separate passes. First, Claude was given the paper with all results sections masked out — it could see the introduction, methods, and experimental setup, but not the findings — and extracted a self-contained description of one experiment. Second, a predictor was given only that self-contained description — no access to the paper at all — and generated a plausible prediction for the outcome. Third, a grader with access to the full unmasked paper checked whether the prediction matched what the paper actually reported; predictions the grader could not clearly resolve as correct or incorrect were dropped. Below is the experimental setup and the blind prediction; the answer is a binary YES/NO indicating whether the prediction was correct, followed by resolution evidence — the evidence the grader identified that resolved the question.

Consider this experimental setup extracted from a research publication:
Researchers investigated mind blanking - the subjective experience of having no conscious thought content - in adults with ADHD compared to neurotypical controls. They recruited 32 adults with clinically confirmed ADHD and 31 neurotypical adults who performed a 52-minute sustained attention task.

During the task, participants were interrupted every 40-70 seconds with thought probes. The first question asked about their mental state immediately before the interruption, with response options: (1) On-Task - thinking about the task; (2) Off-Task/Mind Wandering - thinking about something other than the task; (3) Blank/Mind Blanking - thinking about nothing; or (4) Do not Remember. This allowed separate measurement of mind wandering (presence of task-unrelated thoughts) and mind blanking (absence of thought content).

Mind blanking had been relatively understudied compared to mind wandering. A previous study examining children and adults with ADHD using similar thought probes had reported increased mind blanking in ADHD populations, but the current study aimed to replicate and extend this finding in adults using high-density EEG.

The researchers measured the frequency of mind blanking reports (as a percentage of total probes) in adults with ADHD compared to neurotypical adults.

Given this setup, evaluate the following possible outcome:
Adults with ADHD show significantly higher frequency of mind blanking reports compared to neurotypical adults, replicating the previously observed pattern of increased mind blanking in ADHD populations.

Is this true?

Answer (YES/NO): YES